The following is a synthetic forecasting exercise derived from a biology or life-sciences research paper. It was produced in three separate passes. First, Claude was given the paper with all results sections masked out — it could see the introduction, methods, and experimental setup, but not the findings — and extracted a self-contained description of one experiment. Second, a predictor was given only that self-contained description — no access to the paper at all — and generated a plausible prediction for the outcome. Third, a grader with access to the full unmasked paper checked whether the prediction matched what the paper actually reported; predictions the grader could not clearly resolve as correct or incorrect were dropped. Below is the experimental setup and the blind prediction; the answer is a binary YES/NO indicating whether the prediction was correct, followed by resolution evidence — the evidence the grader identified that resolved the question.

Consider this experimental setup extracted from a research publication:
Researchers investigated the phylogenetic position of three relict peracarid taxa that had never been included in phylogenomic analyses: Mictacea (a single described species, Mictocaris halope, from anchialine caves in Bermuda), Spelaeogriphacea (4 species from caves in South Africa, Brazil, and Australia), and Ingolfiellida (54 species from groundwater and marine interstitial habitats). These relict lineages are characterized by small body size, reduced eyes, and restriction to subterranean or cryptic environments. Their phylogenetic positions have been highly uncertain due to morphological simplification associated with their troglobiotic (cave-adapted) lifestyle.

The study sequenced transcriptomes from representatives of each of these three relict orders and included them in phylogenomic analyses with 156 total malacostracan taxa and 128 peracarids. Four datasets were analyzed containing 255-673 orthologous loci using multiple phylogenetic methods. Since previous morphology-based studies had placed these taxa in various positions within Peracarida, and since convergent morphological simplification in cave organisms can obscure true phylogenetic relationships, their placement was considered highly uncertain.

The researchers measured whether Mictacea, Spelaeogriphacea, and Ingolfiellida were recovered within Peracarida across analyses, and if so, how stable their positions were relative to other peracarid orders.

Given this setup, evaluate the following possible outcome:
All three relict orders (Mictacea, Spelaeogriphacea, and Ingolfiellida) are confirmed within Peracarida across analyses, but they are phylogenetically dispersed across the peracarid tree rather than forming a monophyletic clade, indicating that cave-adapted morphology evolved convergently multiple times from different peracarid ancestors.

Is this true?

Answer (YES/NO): YES